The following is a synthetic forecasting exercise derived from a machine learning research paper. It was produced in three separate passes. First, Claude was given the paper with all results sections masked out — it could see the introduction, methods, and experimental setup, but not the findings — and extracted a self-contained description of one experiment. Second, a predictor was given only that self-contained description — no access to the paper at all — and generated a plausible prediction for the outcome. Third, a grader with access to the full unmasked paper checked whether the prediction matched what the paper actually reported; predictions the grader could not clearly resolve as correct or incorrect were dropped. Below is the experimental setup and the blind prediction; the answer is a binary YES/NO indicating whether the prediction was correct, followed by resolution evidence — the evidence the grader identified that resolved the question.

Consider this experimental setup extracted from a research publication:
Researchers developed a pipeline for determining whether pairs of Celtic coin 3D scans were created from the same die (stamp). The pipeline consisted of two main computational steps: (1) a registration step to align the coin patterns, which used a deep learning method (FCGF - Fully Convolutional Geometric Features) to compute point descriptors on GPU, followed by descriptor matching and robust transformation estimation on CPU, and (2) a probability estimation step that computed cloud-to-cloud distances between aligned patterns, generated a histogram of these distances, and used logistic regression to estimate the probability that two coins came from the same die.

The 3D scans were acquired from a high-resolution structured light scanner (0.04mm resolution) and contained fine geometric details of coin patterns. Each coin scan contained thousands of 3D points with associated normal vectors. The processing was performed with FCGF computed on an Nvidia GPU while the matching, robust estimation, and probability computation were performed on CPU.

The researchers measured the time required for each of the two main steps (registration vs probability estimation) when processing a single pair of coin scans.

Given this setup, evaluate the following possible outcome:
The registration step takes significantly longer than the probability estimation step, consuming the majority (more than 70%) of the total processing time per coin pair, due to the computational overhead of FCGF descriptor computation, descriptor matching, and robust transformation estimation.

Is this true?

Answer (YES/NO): YES